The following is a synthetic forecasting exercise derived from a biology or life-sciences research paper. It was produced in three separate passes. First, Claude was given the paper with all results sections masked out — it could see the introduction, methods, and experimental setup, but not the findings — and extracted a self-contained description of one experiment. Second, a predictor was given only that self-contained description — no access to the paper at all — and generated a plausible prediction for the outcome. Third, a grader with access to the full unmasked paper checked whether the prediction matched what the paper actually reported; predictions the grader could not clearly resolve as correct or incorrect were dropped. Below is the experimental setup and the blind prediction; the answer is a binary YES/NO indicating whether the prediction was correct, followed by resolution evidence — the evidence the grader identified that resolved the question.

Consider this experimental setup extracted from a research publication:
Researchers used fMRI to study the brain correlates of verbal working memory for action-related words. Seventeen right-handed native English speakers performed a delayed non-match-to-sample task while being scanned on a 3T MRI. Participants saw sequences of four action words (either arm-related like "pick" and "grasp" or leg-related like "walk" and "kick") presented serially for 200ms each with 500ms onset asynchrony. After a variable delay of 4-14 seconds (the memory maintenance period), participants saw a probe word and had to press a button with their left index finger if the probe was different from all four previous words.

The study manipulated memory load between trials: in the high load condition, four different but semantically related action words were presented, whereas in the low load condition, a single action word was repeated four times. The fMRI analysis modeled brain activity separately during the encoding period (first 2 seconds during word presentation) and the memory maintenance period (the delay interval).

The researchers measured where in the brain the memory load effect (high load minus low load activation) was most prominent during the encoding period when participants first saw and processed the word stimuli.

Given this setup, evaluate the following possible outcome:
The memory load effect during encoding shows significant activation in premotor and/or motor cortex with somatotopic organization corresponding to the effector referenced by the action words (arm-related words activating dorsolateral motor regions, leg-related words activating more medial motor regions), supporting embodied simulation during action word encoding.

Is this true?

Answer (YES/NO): NO